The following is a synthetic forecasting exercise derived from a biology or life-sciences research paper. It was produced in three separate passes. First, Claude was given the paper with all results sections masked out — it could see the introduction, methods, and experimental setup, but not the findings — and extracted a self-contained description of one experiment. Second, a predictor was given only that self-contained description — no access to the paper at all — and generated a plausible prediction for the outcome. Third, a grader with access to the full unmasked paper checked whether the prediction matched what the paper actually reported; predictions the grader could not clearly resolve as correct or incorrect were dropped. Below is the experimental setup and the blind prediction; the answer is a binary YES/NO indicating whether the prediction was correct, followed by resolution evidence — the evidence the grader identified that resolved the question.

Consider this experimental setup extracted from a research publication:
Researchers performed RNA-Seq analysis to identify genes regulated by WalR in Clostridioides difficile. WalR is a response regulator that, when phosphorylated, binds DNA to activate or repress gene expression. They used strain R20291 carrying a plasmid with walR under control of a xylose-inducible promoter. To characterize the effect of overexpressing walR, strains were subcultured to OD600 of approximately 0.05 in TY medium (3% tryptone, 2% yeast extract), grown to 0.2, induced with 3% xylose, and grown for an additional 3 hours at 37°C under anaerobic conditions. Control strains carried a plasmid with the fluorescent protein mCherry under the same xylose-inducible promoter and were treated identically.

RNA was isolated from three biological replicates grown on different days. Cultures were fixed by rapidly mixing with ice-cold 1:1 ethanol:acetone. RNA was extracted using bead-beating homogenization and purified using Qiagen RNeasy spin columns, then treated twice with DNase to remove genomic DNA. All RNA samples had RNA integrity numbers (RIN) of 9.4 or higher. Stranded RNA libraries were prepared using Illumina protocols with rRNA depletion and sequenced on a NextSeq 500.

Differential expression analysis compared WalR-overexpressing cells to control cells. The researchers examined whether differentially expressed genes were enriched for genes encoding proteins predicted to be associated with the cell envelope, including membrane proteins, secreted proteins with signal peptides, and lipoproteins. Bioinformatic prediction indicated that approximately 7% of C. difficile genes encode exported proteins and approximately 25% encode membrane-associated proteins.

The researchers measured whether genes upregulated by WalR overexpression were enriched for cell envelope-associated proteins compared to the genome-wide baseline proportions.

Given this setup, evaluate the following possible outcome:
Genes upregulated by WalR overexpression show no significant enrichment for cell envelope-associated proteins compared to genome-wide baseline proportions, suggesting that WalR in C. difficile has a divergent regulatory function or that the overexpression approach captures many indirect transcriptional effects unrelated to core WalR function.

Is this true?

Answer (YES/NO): NO